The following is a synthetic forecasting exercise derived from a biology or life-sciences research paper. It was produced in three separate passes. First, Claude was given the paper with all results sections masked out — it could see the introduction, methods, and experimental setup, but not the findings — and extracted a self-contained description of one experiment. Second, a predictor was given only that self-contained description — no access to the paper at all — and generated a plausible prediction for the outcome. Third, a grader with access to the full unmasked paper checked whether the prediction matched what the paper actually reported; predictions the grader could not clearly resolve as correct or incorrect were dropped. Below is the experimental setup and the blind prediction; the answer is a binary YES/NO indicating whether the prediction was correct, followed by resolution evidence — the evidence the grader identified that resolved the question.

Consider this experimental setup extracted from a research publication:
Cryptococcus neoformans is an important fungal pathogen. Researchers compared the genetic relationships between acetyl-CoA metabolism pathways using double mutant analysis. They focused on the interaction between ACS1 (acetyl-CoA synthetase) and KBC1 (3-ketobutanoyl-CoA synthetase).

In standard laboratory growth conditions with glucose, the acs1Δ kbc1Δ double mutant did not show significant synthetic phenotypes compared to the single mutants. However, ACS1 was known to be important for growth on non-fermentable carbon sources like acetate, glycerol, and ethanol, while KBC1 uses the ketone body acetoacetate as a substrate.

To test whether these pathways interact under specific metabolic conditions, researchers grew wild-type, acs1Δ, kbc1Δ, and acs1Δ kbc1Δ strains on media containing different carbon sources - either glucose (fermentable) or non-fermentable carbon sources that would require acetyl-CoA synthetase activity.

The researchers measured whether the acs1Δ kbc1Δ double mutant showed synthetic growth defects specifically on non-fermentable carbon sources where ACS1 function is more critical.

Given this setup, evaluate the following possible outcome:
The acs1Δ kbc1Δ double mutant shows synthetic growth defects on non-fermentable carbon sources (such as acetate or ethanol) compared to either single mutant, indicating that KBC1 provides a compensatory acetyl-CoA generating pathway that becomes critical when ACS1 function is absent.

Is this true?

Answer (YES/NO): NO